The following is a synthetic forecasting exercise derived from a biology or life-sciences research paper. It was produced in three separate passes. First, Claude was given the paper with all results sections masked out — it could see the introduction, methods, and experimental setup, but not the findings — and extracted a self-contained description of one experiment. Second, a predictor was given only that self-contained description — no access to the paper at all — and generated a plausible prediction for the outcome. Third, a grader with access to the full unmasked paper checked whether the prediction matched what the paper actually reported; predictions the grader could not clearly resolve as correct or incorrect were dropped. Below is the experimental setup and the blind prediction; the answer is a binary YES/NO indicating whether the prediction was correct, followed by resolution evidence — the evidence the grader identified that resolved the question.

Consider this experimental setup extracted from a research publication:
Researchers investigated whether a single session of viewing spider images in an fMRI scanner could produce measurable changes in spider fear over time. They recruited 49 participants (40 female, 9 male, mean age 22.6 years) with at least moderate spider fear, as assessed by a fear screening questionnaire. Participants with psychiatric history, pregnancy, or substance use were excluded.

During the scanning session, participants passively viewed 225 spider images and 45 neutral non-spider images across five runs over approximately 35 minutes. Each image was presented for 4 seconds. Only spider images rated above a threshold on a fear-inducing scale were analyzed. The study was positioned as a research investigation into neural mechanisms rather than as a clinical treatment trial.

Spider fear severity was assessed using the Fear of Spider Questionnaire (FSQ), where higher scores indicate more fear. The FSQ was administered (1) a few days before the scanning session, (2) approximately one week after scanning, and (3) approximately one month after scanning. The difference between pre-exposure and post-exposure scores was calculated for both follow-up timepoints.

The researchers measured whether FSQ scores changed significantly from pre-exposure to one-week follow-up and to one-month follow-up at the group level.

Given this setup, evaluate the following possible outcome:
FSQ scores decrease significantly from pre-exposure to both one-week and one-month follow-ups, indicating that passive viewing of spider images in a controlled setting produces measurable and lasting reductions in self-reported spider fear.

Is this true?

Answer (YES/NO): NO